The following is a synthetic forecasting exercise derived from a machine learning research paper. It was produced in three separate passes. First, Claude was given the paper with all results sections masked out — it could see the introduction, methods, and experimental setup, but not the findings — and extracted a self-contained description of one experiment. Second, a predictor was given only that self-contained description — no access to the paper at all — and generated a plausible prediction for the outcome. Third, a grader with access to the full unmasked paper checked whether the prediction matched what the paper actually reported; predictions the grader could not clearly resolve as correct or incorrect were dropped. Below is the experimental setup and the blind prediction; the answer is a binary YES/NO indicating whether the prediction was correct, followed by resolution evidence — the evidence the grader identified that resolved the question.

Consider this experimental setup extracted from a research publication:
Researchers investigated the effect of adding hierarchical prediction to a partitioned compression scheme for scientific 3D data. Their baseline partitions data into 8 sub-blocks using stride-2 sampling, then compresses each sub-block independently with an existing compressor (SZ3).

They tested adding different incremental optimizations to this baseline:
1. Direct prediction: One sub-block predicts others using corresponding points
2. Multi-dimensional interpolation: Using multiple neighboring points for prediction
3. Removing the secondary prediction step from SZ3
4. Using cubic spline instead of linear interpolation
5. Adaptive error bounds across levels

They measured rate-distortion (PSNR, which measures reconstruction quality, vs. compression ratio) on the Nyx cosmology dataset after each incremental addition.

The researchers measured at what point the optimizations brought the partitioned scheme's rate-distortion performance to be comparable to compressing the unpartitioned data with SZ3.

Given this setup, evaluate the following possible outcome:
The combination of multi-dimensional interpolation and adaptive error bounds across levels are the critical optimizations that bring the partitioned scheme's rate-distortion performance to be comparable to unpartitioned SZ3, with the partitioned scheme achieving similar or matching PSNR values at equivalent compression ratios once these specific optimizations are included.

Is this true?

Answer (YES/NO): NO